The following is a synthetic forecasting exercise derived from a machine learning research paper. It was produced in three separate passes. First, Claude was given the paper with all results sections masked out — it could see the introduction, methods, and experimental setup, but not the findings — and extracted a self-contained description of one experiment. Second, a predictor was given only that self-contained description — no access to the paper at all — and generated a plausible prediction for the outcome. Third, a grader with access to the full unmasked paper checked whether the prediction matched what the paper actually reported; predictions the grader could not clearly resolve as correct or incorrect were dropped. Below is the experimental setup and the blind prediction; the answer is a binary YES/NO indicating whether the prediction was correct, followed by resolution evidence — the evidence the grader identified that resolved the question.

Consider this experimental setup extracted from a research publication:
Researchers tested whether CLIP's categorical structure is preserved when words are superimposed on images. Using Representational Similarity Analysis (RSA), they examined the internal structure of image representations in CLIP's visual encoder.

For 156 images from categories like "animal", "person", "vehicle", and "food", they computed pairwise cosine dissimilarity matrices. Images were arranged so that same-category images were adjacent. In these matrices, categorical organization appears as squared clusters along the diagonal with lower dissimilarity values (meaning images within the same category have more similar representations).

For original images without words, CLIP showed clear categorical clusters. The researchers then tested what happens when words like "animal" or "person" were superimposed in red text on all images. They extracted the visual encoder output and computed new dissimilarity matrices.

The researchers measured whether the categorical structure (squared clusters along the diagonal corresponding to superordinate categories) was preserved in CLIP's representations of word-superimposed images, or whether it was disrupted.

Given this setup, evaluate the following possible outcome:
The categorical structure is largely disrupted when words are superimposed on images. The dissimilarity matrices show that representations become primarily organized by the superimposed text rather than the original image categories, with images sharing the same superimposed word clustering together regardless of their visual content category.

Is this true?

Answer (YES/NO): NO